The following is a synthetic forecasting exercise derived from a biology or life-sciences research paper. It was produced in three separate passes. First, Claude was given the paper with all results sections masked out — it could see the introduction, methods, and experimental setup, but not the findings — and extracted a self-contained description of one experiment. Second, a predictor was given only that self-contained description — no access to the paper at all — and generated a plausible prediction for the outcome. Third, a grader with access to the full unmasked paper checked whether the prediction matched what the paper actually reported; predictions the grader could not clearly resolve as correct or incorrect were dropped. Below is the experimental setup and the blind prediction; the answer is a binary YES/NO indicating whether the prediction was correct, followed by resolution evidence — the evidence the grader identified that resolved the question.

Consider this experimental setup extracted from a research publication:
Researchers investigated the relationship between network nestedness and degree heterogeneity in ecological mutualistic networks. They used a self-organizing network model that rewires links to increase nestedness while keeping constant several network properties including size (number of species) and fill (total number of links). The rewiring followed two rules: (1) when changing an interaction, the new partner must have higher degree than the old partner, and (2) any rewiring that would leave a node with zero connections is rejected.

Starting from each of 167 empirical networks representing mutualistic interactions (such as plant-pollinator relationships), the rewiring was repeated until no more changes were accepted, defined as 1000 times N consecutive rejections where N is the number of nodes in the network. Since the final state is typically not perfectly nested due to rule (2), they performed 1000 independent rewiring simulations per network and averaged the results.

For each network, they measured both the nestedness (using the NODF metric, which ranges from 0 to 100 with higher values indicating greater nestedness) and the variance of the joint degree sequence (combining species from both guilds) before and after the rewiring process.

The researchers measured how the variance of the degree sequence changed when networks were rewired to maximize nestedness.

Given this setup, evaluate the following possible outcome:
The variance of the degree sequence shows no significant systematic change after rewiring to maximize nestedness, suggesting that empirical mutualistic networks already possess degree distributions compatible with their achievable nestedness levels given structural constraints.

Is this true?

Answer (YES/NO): NO